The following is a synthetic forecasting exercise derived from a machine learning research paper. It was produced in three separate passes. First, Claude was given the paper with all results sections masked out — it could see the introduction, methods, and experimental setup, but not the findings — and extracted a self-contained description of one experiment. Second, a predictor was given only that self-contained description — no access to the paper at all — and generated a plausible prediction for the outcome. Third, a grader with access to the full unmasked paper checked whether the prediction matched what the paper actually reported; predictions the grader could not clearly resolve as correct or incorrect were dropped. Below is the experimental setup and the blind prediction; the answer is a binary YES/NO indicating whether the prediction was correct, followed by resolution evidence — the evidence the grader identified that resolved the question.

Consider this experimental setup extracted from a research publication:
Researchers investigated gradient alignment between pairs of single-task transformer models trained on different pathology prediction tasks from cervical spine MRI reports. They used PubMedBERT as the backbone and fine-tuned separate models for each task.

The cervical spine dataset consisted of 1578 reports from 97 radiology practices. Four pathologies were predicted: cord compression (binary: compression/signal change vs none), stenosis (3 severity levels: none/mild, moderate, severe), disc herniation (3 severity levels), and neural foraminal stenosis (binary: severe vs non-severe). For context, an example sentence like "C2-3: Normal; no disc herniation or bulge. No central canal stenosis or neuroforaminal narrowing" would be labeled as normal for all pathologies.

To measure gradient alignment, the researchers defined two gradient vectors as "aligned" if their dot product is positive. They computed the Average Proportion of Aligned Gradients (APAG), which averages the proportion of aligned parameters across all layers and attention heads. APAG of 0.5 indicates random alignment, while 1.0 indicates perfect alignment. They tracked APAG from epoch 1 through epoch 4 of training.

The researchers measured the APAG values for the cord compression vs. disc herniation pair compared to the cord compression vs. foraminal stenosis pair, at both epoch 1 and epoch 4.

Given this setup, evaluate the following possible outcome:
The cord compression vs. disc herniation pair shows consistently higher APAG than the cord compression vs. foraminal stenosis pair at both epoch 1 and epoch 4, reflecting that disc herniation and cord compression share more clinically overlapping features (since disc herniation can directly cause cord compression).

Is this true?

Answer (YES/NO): NO